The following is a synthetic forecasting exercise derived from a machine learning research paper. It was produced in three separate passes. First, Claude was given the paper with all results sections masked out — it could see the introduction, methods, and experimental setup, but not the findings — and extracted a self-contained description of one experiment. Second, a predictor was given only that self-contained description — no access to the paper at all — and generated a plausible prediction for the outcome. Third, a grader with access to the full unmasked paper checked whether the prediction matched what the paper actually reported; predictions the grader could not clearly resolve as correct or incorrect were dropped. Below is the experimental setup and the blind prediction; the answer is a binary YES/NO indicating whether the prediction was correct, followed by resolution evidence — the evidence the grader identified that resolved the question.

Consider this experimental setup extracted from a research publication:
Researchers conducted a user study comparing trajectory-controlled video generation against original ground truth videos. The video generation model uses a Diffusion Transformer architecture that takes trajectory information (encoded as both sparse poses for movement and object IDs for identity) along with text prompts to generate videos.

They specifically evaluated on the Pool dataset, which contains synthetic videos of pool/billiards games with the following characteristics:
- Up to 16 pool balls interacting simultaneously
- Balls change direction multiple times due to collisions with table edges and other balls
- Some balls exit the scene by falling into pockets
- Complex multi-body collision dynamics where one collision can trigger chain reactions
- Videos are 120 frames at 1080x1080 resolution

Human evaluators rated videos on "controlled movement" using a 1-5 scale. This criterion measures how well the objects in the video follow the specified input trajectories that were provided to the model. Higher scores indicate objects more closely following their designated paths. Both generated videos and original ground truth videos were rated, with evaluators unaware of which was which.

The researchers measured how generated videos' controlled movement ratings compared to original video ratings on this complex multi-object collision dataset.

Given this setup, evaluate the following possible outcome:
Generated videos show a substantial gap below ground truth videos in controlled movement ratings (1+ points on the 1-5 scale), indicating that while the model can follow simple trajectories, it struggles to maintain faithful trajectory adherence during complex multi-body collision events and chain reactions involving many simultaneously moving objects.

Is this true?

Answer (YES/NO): NO